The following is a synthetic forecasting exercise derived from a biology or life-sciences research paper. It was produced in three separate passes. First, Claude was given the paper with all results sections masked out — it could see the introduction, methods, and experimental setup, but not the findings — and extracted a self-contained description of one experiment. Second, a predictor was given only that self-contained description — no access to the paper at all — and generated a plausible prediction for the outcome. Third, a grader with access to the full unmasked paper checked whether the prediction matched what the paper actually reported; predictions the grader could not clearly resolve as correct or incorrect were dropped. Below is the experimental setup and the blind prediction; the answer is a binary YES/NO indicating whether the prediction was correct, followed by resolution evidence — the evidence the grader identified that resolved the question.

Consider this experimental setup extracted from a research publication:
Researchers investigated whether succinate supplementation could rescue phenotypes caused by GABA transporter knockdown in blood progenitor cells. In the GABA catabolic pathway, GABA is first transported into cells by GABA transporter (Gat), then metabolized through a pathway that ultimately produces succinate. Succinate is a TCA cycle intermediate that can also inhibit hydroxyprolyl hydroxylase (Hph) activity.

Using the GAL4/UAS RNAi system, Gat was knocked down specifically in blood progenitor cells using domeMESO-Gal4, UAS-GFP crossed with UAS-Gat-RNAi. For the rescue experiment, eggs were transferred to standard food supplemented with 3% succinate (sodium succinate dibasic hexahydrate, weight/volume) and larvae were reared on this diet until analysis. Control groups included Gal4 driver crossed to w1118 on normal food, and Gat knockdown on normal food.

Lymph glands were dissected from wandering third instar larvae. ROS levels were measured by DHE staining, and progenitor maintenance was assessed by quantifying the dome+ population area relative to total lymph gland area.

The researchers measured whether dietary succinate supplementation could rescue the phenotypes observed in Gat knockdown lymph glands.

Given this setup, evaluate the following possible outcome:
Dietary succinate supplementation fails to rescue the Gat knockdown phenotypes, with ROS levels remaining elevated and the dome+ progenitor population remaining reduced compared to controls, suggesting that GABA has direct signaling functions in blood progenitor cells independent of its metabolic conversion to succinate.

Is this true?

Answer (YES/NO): NO